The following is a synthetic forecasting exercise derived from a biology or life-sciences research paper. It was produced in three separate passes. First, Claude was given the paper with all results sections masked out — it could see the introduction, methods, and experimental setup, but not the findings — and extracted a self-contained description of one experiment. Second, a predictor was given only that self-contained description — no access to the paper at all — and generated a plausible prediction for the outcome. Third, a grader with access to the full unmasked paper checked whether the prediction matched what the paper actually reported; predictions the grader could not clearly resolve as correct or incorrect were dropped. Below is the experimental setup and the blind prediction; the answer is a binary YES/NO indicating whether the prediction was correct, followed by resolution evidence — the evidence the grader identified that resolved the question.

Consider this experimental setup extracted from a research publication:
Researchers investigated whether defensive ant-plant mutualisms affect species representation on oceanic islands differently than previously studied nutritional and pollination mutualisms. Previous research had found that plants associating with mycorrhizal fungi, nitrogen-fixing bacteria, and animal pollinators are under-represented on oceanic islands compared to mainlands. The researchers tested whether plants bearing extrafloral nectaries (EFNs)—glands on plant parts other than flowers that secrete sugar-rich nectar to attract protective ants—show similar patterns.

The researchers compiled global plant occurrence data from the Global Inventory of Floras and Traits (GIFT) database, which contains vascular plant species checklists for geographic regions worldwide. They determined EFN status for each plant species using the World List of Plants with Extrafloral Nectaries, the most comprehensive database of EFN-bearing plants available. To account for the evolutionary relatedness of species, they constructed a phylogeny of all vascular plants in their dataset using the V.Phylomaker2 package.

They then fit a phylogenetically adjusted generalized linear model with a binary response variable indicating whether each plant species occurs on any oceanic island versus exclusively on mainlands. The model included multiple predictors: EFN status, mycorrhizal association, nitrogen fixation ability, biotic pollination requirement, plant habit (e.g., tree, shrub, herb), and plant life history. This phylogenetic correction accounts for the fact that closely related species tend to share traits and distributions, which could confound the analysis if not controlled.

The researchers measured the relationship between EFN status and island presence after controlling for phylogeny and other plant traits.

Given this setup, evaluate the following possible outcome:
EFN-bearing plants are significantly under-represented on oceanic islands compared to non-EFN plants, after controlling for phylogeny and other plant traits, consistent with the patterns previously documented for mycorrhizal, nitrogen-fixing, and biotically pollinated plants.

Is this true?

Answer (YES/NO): NO